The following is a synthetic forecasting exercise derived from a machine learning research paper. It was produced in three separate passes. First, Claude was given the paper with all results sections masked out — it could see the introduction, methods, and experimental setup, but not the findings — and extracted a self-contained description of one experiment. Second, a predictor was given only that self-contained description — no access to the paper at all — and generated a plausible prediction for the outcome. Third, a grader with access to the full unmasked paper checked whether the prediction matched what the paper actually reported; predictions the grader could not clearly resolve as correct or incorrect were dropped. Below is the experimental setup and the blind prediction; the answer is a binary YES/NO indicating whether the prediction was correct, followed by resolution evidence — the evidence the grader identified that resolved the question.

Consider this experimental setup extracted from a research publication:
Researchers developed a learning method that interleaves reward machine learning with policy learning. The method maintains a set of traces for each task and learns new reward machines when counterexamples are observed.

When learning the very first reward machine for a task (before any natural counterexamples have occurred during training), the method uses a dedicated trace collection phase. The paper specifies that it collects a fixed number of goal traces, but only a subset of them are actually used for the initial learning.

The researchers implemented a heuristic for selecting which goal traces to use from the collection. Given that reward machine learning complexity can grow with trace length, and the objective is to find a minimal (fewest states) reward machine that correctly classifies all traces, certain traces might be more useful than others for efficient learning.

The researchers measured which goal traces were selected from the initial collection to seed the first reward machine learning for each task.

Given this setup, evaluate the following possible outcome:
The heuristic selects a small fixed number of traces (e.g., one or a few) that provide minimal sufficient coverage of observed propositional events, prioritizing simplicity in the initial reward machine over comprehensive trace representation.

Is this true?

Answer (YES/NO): NO